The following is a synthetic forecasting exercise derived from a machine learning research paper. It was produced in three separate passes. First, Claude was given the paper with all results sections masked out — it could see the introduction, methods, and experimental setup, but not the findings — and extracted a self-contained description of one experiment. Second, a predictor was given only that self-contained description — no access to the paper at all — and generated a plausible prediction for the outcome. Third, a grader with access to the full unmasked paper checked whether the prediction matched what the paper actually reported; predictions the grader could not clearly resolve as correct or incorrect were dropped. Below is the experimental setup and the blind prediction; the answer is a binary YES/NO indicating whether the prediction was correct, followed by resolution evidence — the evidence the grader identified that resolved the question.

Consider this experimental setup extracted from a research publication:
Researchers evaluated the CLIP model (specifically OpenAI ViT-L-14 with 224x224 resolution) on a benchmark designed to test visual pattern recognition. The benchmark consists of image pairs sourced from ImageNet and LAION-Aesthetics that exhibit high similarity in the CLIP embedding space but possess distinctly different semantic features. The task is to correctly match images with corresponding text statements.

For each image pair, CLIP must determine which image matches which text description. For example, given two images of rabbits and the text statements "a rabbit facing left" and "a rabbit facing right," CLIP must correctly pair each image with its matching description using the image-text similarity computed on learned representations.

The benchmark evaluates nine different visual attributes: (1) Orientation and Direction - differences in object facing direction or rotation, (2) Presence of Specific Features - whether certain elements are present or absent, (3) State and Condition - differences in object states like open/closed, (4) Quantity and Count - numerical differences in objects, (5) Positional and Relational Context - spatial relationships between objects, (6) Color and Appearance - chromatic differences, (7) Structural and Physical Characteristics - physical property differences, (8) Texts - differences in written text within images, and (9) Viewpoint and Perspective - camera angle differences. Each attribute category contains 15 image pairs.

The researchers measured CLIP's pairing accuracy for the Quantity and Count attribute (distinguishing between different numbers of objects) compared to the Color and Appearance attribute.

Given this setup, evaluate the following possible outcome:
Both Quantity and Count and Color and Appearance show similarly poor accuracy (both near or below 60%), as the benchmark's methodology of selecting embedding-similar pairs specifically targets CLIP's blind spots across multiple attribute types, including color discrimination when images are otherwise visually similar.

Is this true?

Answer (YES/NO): NO